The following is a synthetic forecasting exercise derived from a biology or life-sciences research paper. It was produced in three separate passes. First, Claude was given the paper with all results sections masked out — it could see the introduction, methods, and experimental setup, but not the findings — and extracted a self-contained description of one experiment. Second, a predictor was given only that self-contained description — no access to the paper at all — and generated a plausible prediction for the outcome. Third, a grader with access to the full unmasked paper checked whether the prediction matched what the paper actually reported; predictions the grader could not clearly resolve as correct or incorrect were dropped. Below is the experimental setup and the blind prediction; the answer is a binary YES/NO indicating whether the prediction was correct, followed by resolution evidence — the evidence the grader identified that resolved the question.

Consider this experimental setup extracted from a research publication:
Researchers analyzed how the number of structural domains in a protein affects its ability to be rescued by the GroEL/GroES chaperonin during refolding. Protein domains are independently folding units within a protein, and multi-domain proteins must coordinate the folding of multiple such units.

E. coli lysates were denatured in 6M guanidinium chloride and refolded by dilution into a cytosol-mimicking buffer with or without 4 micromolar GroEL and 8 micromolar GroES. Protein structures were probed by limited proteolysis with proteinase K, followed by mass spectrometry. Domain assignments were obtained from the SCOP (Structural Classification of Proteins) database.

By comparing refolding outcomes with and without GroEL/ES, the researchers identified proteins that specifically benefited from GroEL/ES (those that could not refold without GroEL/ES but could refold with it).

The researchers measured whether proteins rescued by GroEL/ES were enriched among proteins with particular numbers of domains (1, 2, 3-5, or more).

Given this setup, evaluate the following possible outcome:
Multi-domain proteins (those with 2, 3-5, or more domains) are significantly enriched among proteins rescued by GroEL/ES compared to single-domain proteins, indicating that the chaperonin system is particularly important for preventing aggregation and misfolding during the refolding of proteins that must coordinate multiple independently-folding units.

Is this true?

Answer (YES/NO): NO